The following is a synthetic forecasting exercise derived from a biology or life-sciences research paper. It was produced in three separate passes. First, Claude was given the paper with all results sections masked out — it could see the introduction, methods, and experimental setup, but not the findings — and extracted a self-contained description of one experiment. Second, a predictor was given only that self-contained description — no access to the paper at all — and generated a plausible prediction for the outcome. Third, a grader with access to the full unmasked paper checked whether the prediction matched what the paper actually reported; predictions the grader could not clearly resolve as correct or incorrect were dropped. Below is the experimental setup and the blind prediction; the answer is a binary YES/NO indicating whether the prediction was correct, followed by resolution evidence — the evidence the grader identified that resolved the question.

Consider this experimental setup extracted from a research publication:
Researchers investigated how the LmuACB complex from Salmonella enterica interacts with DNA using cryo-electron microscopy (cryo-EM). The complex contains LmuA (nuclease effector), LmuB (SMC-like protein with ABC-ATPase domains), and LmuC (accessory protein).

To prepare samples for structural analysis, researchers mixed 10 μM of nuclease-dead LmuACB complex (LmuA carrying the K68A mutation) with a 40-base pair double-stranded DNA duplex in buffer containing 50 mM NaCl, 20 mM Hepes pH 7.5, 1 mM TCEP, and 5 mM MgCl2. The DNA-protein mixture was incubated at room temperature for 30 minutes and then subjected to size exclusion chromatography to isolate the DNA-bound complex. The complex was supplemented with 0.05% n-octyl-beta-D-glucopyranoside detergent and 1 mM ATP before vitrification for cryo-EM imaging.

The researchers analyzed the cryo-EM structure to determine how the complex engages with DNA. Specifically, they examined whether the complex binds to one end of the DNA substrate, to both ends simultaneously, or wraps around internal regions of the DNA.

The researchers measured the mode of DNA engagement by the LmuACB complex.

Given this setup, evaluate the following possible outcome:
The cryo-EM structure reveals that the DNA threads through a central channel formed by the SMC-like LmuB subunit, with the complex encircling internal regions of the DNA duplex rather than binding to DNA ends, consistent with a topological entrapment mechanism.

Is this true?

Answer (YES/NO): NO